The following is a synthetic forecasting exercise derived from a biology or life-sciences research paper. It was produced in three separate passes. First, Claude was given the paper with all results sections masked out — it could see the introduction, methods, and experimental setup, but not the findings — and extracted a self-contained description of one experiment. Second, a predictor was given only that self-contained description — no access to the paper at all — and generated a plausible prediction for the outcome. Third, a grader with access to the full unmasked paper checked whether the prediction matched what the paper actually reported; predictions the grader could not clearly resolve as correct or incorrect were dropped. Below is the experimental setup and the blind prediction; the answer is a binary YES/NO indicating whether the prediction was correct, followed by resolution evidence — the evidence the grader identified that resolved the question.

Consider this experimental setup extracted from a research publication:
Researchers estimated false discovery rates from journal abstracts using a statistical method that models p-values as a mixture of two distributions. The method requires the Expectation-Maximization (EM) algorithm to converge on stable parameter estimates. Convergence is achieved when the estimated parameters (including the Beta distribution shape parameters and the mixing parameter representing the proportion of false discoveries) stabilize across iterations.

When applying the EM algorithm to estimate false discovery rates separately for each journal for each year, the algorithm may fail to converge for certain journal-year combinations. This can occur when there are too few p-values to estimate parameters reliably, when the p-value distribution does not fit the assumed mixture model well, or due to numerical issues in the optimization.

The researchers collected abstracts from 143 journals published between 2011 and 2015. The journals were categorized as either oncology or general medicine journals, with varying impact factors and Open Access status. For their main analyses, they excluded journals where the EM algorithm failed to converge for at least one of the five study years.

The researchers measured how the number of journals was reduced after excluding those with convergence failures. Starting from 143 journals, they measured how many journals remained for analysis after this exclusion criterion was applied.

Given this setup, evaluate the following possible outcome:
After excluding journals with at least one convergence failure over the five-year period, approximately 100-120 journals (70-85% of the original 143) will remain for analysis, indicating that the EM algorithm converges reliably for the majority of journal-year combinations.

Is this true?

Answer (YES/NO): YES